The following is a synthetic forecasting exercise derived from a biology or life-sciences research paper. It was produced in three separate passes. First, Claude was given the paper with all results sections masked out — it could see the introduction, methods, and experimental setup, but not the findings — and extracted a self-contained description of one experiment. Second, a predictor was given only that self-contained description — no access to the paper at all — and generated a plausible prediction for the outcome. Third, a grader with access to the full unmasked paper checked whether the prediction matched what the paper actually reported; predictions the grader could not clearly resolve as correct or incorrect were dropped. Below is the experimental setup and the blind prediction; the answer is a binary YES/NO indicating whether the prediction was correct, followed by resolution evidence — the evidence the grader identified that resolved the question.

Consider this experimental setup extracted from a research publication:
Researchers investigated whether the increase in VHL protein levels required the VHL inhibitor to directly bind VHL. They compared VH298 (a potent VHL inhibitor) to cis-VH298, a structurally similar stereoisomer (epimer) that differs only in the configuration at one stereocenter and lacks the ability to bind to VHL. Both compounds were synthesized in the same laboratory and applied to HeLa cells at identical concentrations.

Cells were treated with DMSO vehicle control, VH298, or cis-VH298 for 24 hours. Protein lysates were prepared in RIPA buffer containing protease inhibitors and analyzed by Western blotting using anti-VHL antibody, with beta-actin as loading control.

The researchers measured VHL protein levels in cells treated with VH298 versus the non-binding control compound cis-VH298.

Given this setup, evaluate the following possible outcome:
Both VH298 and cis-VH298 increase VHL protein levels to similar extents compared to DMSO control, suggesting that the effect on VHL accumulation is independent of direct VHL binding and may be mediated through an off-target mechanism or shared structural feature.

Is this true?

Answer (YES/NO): NO